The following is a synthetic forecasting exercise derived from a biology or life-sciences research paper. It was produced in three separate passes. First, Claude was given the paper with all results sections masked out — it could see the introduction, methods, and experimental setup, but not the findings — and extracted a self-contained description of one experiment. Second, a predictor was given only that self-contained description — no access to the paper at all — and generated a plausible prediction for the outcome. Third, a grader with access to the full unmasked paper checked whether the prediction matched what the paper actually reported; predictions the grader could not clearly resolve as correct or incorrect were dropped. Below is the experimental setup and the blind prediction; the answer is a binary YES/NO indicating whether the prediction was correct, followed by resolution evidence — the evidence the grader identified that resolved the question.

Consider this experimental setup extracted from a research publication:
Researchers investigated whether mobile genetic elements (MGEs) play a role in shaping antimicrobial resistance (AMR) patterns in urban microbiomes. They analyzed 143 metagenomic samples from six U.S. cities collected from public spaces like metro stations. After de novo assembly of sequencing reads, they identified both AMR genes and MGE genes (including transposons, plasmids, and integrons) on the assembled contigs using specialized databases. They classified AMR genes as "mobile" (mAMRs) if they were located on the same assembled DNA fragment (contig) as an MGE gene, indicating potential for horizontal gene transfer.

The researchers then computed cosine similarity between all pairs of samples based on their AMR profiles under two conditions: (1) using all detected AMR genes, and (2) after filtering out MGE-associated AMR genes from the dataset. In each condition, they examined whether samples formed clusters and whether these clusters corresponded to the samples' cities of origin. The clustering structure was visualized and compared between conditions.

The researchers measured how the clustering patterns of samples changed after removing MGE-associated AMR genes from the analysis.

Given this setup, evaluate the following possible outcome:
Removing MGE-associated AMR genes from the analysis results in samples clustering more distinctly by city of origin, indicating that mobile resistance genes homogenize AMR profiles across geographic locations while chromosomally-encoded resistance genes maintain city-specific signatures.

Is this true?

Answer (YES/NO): NO